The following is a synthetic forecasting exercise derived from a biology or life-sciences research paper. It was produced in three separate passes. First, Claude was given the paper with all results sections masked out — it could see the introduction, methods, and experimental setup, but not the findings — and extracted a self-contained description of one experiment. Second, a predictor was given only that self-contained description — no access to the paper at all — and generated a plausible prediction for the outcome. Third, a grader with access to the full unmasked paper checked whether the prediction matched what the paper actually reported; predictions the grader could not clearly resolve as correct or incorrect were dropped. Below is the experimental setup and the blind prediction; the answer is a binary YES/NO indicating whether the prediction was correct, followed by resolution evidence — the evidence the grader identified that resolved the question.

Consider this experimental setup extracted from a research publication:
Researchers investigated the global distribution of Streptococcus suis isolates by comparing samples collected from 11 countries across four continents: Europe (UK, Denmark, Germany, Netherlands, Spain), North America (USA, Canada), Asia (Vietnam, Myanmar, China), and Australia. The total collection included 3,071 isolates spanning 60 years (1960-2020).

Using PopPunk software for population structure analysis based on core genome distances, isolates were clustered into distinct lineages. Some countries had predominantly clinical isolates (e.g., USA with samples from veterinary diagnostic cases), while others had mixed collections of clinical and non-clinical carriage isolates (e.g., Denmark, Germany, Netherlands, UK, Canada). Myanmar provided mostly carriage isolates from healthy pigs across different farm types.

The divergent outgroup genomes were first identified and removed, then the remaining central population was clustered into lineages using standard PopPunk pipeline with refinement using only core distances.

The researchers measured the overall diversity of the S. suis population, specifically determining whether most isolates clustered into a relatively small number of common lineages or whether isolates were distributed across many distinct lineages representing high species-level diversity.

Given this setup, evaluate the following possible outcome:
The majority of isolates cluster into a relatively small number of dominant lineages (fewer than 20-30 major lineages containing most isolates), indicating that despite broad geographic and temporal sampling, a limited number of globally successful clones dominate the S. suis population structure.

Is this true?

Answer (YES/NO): NO